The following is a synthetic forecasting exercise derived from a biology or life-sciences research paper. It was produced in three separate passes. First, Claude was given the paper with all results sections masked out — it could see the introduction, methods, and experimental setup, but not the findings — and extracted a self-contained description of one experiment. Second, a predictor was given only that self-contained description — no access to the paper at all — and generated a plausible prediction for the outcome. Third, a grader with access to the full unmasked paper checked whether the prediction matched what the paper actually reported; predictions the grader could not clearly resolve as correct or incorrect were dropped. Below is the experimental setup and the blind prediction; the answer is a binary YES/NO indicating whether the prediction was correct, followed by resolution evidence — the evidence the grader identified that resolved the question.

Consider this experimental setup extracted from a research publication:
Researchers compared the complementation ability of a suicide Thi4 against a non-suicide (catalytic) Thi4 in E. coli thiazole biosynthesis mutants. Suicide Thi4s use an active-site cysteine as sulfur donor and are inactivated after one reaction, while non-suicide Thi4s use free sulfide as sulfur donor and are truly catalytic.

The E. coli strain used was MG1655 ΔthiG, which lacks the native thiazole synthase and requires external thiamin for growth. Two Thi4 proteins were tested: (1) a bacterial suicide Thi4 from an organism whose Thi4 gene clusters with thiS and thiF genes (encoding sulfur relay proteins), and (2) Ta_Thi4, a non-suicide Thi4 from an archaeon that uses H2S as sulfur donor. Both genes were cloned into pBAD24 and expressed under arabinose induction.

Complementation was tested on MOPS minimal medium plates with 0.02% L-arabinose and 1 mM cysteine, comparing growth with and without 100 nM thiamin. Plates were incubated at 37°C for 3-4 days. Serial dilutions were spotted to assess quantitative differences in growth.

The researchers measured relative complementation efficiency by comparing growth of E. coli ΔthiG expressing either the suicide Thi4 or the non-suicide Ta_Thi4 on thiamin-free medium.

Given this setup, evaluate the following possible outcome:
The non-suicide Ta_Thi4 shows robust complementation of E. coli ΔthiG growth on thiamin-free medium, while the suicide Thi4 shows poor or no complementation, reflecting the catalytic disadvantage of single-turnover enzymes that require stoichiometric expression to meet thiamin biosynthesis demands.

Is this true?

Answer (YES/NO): NO